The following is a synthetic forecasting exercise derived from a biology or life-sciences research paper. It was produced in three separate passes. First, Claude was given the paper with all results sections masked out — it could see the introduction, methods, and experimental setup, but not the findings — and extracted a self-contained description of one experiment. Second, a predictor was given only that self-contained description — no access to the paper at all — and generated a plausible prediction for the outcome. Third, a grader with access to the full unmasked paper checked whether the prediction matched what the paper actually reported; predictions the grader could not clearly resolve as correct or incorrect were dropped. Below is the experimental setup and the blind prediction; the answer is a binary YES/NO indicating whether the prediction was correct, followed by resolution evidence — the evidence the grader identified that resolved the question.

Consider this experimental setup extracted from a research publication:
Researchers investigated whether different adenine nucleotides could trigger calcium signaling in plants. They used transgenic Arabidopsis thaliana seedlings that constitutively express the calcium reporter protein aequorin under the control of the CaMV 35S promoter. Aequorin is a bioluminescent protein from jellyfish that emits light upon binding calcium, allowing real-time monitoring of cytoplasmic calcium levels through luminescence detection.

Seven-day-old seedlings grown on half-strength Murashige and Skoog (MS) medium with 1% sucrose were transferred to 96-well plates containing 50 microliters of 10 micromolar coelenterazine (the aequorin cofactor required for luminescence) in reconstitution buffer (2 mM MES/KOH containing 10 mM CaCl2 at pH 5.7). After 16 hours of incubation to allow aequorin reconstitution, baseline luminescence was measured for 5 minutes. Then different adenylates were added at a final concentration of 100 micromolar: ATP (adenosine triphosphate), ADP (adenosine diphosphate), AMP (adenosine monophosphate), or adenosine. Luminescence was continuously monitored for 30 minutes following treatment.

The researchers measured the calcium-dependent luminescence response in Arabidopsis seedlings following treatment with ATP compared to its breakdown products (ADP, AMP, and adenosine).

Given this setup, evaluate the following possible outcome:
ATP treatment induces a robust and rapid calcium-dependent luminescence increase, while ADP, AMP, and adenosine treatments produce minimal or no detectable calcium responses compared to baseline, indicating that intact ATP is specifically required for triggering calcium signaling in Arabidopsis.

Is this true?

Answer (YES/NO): NO